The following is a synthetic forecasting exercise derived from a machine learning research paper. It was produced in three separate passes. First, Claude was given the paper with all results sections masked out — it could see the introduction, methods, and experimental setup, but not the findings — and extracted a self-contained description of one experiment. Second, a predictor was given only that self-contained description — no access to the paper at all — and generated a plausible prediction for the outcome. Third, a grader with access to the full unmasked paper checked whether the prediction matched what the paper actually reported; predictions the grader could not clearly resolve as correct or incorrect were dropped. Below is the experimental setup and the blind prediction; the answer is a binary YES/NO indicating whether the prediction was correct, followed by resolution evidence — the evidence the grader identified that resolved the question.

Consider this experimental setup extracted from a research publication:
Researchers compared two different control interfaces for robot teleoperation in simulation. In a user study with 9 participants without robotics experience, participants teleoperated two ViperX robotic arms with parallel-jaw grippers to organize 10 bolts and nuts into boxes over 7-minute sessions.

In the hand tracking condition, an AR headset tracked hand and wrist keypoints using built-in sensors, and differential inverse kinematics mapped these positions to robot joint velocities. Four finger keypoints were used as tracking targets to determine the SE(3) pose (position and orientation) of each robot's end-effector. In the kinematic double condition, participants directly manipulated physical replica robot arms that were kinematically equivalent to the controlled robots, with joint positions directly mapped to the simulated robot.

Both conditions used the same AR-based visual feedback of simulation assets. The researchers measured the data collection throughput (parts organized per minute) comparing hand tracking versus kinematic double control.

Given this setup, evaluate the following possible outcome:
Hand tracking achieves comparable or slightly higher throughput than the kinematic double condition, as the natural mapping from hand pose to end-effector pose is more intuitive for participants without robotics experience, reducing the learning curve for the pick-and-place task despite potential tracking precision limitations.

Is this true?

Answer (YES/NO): YES